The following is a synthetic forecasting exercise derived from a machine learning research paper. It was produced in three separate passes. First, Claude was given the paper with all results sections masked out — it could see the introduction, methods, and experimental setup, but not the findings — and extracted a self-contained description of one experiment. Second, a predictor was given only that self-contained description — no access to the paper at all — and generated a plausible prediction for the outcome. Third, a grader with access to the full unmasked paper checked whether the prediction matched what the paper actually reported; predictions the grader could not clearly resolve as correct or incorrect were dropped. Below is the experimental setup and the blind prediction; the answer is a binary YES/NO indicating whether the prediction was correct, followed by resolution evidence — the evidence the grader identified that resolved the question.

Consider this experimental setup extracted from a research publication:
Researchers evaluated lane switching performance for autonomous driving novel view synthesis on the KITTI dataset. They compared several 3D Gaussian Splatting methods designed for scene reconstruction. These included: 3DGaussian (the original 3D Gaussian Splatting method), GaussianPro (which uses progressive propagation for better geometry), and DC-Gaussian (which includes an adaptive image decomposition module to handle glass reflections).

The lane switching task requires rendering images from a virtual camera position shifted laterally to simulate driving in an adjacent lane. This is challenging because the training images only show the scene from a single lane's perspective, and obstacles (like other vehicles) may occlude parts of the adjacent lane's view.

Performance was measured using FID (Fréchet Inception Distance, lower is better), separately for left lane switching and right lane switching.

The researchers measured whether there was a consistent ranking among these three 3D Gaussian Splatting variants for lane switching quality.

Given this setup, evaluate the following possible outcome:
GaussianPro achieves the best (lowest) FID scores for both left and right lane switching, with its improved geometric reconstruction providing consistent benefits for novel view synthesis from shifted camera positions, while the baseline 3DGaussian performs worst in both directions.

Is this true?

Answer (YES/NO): NO